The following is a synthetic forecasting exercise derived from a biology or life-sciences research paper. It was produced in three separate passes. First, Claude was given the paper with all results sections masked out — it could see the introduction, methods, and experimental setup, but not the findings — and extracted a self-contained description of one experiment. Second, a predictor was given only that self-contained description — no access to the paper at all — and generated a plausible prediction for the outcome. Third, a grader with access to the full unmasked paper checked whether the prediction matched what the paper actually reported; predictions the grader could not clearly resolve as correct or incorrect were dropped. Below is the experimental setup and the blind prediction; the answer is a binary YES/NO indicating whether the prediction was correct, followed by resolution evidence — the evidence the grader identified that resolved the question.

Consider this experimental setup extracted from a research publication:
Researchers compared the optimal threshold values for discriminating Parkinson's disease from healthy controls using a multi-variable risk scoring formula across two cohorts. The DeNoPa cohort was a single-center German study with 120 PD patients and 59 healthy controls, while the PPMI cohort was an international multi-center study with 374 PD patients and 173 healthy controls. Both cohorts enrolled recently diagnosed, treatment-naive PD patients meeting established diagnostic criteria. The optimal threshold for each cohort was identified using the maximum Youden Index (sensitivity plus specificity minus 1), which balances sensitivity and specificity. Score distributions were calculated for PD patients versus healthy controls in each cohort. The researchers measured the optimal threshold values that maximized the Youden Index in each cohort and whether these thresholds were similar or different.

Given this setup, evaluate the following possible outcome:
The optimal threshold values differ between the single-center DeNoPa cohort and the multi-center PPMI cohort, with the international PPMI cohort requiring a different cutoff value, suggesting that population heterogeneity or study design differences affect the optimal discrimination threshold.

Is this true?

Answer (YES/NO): YES